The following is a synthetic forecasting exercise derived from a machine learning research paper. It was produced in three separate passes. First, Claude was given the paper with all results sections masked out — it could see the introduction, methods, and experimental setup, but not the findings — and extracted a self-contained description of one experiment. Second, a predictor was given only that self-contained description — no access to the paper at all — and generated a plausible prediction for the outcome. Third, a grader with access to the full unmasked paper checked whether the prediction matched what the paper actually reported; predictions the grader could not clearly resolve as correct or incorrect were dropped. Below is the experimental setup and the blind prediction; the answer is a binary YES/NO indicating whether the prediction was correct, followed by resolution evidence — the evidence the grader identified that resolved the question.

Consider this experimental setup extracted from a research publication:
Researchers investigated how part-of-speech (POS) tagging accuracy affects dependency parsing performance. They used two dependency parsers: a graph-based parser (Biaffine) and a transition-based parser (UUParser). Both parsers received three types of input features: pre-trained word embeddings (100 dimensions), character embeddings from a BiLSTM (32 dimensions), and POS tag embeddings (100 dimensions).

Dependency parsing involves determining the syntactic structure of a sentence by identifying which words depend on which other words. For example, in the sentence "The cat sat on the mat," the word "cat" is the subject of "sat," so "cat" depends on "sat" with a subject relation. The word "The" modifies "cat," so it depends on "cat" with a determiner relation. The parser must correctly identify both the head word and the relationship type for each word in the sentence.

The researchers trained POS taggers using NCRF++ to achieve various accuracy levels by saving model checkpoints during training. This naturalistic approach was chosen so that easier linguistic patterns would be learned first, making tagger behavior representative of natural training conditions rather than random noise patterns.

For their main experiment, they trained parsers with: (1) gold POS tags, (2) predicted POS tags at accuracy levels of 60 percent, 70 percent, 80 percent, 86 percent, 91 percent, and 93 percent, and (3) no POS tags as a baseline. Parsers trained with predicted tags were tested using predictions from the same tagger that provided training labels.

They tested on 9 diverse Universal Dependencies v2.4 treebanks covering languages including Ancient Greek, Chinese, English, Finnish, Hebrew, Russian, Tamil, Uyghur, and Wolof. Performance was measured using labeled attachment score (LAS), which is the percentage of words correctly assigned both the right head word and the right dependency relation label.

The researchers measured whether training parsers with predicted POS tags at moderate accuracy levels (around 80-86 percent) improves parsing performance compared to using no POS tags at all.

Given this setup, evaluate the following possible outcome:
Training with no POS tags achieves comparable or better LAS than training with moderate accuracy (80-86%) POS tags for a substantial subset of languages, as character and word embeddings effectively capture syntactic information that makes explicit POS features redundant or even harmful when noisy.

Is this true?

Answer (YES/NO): YES